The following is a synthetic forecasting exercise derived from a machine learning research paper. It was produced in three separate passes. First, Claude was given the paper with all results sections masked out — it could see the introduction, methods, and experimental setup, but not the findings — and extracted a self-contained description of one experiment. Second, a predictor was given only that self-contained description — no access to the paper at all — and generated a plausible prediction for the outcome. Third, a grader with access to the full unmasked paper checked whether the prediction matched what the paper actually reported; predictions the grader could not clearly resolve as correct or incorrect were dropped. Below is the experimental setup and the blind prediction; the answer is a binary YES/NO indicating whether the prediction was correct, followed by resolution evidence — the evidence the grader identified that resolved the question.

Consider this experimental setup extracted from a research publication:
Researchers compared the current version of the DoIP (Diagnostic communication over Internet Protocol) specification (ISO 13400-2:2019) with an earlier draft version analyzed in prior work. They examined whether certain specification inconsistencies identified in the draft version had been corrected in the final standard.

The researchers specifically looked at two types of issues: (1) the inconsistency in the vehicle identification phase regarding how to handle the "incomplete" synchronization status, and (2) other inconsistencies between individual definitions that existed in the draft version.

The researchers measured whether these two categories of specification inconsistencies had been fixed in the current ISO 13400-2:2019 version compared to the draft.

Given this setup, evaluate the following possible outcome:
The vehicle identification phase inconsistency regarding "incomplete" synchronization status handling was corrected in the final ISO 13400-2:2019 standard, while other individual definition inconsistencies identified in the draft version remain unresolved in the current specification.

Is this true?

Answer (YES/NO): NO